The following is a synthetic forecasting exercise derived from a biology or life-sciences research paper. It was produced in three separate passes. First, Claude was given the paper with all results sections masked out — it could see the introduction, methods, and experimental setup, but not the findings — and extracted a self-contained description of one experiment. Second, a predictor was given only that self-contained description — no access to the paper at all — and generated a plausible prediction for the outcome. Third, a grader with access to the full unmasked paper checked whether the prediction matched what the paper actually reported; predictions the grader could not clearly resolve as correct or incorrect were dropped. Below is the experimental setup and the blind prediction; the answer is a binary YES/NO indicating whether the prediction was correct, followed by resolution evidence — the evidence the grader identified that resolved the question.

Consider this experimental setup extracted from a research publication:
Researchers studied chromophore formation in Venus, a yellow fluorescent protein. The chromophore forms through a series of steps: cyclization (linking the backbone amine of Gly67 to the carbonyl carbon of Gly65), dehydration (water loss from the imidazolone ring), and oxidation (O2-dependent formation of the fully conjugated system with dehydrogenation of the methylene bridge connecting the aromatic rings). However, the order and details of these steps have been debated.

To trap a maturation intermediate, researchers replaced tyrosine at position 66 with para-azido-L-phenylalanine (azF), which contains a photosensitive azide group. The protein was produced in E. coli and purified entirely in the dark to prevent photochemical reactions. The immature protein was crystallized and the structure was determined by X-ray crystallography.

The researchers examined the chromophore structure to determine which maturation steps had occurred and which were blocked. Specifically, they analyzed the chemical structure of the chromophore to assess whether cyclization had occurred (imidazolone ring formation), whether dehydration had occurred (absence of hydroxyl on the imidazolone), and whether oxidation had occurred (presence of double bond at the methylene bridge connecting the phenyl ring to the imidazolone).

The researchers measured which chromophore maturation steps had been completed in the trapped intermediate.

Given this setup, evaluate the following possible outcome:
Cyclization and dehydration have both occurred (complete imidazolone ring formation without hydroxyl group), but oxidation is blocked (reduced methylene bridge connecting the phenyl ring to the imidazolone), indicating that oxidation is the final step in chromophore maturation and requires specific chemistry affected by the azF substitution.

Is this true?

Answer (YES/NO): YES